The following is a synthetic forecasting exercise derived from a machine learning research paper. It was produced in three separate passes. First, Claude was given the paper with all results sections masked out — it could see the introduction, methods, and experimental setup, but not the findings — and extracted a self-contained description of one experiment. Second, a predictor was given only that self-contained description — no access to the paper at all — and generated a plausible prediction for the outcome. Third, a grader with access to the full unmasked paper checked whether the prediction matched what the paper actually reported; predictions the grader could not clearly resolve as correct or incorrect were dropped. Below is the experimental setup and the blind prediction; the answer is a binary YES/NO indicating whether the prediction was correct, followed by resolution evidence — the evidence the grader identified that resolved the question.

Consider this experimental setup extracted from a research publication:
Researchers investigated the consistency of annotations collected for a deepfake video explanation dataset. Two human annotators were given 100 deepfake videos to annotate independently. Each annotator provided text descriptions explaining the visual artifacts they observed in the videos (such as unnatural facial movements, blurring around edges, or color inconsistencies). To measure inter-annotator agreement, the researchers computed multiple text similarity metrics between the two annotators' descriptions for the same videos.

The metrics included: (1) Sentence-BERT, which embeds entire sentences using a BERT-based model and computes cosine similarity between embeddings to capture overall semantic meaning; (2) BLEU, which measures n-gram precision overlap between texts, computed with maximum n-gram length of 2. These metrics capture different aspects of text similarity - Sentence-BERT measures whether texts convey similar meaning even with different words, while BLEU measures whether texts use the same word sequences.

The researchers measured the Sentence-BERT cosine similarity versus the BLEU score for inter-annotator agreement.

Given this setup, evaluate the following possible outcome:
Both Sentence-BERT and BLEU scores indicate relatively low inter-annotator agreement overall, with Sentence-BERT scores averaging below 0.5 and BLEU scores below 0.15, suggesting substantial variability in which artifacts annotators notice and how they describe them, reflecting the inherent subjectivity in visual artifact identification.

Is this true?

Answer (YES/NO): NO